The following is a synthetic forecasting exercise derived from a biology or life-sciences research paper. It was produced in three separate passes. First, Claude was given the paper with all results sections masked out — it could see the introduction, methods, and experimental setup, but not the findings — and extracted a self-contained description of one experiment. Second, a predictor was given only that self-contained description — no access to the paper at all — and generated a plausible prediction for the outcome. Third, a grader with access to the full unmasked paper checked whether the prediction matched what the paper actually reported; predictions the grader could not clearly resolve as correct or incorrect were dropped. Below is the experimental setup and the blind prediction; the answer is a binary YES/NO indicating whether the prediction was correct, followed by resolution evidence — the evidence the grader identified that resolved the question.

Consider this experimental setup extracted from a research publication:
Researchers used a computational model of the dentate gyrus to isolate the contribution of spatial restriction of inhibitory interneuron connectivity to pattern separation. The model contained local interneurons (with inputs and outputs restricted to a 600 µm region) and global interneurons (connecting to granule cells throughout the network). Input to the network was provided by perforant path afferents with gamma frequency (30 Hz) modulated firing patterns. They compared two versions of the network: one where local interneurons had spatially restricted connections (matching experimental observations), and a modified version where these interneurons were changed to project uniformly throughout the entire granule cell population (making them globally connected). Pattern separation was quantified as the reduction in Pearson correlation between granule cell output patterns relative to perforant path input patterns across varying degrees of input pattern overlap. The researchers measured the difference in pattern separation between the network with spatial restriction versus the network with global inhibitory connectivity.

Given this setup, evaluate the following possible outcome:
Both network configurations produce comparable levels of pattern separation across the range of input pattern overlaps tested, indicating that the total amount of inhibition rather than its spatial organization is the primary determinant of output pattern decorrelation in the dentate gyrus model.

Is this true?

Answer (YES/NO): YES